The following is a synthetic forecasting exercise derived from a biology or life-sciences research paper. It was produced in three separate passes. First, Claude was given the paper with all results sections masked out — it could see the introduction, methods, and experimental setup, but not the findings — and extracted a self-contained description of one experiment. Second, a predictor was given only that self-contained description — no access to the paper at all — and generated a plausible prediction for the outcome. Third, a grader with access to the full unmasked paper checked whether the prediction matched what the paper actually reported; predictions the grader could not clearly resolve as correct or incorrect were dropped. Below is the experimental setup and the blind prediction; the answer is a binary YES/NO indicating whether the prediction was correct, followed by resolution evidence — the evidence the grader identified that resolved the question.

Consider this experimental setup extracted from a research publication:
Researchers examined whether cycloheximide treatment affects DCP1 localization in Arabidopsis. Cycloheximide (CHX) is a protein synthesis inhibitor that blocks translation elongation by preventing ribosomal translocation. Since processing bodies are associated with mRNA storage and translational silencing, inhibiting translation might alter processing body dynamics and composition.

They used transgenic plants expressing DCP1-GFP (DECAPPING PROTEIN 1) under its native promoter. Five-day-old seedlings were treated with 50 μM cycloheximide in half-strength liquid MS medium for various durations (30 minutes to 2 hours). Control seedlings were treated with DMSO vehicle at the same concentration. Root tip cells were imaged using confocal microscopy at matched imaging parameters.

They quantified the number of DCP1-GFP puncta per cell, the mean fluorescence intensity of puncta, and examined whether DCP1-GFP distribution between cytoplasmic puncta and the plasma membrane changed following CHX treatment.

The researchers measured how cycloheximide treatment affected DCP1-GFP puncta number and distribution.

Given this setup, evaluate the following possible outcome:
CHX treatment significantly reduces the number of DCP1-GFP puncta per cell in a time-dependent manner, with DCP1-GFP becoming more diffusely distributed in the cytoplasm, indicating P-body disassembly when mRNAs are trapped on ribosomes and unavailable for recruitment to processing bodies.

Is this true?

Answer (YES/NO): NO